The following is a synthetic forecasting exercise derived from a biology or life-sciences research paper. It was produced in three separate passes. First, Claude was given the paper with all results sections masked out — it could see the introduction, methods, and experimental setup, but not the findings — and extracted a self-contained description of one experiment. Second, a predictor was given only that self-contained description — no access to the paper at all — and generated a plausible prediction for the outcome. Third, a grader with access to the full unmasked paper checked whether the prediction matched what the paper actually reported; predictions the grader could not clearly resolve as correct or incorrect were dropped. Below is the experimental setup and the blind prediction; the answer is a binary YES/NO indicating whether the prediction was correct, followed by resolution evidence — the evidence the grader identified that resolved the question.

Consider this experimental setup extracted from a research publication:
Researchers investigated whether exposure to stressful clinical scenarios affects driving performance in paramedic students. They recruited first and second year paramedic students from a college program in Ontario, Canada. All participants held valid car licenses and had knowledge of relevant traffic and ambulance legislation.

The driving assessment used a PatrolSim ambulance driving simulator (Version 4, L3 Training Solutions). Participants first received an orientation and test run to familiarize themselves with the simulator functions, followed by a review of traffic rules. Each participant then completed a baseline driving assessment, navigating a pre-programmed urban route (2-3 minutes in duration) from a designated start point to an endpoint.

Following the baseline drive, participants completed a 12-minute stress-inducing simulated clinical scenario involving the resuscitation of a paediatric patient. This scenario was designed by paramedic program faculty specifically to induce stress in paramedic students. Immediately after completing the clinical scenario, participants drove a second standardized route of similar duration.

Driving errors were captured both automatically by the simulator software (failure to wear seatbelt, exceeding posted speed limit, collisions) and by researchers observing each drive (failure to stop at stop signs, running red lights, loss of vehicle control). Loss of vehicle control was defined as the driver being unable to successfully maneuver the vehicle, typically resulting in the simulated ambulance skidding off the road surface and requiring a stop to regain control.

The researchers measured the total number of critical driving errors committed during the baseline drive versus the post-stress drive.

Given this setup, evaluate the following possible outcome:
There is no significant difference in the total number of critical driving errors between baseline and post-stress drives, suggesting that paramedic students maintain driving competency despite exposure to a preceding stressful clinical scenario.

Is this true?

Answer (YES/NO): NO